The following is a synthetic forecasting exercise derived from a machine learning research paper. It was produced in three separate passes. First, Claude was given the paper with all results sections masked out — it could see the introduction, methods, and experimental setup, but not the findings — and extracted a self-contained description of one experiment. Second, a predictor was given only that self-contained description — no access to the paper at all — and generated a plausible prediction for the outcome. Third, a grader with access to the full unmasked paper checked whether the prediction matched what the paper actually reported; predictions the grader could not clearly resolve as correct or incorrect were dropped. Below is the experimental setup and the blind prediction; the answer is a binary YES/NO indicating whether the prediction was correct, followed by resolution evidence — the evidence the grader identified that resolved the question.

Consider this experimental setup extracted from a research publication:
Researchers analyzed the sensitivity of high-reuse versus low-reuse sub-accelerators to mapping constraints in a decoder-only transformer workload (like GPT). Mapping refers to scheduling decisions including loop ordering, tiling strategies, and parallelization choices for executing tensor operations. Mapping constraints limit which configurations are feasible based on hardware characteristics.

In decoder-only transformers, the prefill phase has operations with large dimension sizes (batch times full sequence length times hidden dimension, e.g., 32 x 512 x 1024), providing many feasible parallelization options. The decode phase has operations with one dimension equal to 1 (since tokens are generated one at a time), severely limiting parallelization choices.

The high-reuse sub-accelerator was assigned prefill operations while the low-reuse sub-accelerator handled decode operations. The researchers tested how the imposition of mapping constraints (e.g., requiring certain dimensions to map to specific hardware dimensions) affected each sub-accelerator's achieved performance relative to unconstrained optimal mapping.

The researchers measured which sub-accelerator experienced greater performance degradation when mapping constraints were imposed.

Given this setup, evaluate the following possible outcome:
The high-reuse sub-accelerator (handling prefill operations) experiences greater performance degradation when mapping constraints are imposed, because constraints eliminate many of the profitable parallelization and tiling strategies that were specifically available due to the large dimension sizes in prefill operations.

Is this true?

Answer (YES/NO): NO